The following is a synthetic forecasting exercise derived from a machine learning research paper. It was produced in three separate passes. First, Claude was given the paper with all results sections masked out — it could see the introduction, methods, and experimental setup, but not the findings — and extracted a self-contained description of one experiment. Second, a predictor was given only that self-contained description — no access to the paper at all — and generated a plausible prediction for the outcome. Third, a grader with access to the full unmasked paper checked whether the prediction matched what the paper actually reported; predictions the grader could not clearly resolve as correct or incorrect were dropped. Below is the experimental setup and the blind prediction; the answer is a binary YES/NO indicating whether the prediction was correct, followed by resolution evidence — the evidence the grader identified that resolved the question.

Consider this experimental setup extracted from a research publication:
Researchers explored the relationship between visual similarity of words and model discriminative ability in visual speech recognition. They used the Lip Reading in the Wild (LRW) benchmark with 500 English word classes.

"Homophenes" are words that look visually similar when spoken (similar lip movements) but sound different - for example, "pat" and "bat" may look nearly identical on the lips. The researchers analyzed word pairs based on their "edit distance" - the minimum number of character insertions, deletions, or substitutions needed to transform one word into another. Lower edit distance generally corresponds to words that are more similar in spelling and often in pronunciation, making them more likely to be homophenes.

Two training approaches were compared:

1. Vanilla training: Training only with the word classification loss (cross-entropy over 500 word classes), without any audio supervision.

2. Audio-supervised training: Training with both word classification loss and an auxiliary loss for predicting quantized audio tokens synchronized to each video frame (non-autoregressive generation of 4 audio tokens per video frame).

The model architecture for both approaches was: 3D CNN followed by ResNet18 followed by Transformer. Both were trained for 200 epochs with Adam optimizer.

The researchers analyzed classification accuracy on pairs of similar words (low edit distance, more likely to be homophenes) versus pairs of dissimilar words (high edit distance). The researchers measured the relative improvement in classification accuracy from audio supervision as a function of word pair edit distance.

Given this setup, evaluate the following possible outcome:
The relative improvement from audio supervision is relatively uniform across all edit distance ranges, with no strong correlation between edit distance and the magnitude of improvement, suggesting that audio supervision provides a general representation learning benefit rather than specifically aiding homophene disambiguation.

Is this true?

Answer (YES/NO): NO